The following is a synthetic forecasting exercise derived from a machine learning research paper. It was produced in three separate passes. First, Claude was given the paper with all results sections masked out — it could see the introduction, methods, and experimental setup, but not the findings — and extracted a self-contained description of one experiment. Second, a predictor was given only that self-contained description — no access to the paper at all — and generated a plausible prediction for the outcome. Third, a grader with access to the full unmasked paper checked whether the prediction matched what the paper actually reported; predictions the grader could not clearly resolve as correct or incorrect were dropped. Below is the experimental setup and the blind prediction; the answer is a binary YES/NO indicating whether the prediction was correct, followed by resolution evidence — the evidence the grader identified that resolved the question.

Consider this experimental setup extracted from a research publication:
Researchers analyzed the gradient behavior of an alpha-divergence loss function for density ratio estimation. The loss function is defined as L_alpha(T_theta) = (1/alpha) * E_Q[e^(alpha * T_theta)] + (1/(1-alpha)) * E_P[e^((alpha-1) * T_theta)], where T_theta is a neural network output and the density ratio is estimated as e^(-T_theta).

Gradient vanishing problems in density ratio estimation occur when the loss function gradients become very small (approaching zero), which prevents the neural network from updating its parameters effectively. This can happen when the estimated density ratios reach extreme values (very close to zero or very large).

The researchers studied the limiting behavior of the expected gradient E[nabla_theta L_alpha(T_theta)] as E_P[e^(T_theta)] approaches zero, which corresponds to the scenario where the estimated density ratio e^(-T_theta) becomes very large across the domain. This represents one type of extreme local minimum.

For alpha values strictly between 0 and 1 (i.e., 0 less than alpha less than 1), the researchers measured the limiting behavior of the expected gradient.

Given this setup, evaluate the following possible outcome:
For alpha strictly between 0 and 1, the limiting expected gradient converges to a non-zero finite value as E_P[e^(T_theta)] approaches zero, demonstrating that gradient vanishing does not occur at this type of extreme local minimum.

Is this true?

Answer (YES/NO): NO